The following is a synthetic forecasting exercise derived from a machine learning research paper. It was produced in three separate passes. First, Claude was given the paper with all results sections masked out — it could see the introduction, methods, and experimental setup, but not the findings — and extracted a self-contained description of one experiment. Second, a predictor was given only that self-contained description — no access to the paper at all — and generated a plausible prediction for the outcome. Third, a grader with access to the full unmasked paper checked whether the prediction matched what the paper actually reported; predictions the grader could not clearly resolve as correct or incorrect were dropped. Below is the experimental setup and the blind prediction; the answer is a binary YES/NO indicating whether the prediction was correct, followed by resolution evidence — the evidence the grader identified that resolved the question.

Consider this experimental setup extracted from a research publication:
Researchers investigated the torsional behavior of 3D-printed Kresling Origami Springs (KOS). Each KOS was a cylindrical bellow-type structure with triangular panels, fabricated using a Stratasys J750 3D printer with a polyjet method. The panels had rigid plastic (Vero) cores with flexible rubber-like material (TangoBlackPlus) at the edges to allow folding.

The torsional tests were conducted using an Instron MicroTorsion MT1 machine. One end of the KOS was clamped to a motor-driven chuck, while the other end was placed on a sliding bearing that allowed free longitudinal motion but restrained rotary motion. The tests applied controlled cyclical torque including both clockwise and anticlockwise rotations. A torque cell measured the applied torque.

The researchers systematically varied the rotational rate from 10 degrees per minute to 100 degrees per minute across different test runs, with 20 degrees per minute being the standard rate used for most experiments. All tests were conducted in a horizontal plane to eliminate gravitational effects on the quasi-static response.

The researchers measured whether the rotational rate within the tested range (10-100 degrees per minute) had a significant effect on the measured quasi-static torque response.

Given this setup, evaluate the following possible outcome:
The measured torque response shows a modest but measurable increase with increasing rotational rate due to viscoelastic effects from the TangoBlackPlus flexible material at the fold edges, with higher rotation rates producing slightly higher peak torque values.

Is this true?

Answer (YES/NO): NO